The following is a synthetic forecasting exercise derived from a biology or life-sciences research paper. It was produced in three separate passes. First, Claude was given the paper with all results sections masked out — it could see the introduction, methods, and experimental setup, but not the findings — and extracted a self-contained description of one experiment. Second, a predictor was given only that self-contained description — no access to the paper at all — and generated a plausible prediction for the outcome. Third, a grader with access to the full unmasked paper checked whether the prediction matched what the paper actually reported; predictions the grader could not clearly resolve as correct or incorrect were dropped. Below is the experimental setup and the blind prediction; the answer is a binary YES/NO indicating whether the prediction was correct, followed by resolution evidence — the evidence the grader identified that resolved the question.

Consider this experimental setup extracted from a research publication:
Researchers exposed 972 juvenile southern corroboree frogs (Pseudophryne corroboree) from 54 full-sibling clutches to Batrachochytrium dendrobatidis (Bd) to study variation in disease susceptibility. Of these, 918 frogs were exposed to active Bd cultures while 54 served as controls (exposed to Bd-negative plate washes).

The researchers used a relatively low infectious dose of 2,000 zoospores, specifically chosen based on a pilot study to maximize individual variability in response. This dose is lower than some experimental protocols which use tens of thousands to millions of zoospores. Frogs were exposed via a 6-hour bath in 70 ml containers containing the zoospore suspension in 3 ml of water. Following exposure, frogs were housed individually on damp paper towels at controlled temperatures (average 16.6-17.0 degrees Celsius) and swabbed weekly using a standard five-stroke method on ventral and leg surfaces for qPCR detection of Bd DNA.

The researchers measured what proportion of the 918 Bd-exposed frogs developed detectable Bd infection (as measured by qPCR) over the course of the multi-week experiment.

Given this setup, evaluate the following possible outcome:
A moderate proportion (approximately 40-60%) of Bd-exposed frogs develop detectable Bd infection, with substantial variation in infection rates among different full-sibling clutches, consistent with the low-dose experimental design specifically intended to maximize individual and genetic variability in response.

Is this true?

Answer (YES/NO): NO